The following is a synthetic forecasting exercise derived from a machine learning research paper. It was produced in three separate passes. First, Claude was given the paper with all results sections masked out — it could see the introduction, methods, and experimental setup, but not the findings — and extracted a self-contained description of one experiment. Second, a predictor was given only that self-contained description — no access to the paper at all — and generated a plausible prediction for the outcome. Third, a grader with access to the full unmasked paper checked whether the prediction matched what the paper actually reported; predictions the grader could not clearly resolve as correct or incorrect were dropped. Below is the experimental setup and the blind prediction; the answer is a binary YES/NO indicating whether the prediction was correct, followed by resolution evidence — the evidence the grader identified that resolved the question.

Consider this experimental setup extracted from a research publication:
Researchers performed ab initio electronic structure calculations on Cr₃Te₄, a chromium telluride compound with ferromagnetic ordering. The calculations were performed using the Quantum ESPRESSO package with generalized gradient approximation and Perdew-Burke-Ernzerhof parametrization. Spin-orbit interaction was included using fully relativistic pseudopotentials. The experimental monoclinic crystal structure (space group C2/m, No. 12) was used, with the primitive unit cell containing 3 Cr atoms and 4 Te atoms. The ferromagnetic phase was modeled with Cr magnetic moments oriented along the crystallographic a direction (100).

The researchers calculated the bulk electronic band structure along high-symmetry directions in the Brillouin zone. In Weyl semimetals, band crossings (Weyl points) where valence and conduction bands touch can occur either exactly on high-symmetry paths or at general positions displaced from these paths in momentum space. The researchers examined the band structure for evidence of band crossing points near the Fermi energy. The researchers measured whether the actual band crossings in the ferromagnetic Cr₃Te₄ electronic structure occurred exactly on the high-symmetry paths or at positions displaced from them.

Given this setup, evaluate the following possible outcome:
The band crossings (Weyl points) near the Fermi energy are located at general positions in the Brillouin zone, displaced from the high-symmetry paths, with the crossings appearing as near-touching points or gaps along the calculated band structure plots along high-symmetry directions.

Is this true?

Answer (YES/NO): YES